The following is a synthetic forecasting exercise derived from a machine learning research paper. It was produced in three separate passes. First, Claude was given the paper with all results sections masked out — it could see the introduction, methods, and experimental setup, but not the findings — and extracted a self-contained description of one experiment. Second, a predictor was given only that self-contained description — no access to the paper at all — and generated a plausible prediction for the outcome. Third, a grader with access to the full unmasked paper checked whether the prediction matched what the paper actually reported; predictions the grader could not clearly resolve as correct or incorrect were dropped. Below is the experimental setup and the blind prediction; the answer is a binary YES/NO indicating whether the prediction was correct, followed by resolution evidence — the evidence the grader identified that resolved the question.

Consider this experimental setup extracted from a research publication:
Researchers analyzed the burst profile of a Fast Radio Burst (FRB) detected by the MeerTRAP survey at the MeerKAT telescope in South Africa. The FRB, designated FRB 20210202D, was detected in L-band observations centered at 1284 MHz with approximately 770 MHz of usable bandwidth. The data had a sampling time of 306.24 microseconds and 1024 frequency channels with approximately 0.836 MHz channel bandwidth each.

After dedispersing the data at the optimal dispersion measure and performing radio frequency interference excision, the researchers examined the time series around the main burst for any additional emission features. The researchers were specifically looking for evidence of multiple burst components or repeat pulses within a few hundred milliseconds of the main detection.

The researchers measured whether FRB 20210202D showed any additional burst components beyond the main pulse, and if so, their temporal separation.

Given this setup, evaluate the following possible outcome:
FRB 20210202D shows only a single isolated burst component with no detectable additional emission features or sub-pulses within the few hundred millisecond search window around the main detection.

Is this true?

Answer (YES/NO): NO